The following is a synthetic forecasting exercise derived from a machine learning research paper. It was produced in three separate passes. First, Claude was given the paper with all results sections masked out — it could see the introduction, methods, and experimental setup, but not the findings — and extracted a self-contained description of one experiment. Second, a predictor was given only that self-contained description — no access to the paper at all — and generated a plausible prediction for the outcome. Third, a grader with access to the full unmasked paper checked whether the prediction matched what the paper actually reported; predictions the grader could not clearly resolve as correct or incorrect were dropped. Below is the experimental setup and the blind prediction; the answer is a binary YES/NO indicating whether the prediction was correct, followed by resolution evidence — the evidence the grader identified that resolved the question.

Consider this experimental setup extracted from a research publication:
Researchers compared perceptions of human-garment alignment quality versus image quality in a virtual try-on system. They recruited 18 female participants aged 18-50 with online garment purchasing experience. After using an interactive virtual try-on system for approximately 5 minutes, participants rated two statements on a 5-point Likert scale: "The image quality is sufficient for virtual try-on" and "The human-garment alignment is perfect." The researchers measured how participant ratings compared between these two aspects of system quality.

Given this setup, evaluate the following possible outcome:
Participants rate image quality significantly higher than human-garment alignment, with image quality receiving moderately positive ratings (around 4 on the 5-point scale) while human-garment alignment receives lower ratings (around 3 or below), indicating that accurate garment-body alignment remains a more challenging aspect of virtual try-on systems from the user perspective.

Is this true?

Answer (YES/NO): NO